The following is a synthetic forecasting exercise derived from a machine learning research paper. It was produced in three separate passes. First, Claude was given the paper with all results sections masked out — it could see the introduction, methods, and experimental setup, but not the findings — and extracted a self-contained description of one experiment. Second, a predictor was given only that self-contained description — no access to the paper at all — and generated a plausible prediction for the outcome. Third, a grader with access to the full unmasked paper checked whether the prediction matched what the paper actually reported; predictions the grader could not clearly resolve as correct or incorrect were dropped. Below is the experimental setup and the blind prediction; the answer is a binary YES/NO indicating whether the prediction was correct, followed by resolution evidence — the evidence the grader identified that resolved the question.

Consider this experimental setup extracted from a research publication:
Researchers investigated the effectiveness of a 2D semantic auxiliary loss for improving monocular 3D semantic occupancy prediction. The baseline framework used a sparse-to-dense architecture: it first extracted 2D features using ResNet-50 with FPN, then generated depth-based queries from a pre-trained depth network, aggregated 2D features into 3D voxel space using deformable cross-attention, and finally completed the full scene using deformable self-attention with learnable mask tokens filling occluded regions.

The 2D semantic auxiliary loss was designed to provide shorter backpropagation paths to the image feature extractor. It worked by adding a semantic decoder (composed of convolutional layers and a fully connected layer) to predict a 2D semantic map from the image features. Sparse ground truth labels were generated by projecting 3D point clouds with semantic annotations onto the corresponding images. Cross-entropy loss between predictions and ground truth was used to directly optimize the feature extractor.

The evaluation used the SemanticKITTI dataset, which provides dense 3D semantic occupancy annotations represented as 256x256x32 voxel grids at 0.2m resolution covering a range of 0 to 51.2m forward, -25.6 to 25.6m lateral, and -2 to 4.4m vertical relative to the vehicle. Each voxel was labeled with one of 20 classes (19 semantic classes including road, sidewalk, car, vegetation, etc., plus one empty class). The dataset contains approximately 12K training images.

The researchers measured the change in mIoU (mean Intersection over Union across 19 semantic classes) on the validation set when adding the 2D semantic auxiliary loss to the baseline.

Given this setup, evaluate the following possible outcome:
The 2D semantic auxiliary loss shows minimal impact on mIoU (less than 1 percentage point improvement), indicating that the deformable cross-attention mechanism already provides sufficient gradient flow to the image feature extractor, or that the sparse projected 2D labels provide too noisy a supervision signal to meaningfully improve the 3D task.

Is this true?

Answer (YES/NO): NO